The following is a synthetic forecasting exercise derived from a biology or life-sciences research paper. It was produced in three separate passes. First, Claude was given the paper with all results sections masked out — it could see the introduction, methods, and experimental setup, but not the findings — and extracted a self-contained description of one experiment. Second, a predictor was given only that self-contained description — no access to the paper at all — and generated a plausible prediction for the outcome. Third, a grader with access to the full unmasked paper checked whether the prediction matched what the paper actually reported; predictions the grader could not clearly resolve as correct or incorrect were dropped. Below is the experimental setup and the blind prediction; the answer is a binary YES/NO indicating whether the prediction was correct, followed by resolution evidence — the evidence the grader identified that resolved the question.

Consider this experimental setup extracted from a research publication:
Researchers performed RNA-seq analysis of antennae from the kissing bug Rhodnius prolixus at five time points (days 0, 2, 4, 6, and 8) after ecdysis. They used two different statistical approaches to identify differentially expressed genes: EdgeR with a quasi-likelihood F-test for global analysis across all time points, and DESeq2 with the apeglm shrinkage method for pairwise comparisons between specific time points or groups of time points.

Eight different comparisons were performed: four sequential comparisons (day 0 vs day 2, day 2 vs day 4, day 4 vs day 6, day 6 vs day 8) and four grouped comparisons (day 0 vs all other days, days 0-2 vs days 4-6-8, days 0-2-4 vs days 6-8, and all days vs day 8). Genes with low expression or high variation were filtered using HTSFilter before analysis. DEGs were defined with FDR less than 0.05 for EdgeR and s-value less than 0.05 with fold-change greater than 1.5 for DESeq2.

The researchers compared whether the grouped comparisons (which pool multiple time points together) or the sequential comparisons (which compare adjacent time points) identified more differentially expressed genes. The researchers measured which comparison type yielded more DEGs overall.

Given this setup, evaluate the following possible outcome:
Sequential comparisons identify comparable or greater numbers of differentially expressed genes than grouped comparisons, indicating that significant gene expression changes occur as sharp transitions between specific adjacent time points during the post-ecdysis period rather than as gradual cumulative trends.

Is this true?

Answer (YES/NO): NO